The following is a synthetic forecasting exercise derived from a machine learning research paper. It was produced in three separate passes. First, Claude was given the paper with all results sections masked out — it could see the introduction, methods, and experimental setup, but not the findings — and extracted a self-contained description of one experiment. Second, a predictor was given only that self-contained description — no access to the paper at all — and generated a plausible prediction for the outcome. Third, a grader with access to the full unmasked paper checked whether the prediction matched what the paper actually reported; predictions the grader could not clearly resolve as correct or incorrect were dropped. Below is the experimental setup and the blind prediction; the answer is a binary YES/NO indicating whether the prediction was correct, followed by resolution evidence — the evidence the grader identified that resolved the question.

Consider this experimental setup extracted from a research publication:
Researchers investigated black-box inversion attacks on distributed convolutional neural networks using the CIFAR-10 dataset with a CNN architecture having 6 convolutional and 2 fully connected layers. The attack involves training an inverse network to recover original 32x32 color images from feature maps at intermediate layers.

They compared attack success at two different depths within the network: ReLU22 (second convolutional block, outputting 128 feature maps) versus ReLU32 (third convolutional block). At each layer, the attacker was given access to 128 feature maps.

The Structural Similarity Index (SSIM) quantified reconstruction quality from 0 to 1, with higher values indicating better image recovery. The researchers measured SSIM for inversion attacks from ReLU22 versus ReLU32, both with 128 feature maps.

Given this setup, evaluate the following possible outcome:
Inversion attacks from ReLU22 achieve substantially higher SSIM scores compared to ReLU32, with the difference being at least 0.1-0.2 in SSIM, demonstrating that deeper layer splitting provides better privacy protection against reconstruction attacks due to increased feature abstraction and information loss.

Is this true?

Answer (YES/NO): YES